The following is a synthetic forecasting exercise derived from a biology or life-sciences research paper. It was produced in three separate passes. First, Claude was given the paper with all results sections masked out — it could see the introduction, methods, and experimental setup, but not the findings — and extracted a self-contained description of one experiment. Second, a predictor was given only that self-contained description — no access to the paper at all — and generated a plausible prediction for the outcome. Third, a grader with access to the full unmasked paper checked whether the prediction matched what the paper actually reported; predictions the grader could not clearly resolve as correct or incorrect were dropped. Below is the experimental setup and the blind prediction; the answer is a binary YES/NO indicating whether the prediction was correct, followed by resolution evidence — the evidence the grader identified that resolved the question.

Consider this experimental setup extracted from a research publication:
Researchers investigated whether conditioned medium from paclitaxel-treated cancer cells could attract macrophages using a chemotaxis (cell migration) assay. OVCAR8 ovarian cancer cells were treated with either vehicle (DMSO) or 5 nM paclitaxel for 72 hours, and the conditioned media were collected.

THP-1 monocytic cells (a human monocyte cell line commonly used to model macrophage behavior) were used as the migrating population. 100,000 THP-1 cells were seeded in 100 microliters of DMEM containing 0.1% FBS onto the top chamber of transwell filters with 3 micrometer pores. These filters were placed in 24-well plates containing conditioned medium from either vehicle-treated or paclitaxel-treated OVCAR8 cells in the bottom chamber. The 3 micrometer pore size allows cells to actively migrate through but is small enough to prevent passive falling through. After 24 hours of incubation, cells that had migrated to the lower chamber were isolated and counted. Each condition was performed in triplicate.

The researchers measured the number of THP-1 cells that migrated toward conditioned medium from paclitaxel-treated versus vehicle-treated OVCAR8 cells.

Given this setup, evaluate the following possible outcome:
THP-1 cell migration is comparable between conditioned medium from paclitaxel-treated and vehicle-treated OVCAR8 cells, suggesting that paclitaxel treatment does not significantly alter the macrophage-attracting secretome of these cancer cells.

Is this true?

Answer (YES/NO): NO